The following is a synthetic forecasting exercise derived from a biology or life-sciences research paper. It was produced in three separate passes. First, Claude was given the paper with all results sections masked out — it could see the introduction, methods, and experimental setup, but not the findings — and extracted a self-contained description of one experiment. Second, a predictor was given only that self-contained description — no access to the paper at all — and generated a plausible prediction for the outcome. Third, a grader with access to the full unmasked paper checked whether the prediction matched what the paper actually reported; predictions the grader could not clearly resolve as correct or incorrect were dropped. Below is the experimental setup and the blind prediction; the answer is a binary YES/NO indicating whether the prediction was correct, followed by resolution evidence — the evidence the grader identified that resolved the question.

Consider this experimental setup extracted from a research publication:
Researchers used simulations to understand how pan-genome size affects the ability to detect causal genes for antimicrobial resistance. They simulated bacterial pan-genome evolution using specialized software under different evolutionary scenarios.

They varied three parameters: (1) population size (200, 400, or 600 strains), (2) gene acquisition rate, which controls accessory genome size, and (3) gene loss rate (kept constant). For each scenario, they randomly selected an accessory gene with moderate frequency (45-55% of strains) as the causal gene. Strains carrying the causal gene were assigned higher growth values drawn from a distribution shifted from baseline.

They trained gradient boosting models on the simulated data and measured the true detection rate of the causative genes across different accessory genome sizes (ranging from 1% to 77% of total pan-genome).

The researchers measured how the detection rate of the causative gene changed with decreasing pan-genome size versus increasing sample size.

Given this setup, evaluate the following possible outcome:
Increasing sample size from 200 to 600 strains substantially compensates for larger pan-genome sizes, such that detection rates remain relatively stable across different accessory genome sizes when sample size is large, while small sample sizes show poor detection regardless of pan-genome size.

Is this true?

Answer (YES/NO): NO